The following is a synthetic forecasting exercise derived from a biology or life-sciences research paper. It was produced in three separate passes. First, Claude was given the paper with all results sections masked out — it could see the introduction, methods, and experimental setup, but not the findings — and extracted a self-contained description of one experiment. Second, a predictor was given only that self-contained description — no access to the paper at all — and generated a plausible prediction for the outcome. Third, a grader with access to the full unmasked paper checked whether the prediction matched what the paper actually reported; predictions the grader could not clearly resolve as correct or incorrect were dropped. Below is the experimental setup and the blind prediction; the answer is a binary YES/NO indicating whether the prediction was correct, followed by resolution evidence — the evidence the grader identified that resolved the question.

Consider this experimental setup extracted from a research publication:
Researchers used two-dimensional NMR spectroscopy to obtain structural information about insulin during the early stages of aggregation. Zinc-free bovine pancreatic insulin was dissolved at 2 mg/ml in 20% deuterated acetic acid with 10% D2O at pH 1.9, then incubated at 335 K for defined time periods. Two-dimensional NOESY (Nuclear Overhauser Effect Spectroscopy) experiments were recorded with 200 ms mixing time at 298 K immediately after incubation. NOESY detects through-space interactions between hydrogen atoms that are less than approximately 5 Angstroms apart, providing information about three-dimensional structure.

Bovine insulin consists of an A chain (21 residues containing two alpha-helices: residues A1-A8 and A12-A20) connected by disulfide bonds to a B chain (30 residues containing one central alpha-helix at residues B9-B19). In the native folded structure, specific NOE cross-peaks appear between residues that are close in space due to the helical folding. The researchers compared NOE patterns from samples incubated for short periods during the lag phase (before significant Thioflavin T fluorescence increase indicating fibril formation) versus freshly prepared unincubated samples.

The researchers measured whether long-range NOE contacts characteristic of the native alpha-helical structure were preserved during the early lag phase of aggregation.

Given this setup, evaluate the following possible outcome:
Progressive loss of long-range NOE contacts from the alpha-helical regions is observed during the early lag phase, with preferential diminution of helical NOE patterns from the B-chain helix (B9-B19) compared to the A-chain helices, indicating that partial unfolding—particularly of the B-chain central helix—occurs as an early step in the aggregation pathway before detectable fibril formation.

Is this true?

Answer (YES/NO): NO